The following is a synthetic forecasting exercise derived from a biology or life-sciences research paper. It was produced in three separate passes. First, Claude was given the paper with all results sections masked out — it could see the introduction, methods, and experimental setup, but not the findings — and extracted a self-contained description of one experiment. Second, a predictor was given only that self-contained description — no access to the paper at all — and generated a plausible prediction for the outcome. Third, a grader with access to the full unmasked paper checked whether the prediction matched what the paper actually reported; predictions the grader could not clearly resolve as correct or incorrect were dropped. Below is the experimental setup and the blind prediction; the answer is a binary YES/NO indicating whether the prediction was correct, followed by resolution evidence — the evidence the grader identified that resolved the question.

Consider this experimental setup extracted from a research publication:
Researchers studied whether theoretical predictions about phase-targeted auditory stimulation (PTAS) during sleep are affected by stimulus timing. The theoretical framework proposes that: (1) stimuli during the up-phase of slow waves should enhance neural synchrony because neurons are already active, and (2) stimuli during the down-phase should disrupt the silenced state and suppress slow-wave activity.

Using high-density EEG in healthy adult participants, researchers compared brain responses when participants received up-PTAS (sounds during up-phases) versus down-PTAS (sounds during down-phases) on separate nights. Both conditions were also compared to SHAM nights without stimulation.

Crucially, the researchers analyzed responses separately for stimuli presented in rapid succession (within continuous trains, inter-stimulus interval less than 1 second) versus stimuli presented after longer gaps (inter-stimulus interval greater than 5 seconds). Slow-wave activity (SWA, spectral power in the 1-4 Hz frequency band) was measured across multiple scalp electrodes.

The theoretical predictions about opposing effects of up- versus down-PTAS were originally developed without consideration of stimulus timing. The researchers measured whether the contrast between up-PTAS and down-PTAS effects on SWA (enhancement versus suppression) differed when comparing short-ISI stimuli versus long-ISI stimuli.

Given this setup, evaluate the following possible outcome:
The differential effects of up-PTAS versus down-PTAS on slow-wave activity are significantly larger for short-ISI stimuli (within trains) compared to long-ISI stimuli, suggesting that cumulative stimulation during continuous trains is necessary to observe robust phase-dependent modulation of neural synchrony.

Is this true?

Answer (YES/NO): YES